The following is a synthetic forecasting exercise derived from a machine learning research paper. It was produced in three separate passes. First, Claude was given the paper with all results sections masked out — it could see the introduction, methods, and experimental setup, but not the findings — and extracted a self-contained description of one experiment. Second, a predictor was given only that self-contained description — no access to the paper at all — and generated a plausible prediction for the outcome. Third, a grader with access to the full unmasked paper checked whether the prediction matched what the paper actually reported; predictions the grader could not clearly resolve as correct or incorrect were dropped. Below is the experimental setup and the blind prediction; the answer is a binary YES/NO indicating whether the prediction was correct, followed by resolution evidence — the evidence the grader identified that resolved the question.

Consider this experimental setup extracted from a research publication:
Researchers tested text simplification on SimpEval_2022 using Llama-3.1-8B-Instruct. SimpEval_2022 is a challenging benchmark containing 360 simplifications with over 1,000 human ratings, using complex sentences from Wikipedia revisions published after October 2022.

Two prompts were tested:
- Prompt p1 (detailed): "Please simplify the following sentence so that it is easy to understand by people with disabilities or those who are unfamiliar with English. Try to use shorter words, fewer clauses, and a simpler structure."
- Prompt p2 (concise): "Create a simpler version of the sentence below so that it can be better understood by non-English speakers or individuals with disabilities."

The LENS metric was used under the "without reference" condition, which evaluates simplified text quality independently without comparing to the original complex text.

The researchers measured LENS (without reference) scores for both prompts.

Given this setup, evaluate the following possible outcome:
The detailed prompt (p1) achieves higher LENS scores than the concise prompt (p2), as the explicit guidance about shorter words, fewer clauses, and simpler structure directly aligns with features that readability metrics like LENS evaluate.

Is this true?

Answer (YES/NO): NO